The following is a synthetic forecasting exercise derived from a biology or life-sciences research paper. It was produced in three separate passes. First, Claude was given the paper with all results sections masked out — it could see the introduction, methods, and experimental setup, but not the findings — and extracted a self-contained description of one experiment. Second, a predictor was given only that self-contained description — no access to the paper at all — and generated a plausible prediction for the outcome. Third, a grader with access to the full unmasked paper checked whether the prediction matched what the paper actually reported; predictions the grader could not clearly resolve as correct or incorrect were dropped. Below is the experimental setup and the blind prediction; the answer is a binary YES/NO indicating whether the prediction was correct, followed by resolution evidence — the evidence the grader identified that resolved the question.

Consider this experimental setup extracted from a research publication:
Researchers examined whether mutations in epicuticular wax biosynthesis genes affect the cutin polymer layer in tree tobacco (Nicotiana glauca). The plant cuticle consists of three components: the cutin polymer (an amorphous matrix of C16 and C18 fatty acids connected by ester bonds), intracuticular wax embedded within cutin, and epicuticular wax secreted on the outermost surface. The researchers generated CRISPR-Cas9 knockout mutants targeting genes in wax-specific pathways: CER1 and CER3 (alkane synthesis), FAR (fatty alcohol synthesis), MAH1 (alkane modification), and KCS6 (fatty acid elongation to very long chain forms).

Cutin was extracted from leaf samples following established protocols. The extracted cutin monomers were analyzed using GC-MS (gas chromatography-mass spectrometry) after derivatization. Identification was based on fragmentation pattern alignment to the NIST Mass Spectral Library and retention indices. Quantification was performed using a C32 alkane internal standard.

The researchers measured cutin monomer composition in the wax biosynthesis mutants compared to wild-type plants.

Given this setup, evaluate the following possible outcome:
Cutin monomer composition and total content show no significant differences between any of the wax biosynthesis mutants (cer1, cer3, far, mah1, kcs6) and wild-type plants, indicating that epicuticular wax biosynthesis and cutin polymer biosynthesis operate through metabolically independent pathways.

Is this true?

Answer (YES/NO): NO